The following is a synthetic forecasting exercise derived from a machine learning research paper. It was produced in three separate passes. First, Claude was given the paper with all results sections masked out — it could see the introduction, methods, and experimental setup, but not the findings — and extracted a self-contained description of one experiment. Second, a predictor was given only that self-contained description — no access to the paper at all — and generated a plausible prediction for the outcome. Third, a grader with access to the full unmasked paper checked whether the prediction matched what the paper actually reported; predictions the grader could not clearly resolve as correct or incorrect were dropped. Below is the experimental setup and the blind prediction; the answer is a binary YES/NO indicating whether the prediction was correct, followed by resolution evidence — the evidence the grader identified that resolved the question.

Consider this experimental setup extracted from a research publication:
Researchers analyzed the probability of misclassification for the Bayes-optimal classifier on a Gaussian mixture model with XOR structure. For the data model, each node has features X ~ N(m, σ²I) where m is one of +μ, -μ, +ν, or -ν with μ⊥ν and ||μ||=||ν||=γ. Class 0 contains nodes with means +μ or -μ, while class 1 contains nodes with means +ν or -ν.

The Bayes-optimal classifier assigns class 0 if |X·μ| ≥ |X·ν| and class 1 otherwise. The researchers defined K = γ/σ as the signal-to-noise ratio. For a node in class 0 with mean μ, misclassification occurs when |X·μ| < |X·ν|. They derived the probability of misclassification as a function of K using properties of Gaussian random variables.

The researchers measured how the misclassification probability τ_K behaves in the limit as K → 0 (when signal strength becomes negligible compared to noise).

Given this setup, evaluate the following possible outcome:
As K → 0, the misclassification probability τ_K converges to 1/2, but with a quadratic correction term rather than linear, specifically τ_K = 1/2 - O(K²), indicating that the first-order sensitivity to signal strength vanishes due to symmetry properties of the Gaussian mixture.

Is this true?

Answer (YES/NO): NO